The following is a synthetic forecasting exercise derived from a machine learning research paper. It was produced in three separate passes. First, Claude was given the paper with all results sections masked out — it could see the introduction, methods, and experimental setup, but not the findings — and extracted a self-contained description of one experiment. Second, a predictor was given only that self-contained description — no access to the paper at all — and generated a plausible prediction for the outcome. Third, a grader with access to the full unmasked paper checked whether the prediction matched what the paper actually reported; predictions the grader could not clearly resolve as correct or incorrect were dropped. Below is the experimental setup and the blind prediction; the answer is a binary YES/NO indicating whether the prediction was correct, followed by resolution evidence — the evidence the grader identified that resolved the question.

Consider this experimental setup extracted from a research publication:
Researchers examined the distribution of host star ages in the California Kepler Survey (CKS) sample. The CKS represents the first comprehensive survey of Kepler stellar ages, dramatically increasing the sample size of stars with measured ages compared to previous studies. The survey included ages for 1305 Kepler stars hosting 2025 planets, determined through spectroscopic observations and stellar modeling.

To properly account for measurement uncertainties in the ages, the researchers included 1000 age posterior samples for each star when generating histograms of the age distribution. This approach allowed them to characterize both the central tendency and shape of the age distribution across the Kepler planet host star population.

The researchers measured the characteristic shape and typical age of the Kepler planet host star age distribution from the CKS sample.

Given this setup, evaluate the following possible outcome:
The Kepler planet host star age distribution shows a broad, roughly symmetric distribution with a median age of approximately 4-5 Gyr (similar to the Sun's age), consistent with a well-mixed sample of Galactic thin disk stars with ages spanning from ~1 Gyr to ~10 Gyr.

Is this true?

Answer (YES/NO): NO